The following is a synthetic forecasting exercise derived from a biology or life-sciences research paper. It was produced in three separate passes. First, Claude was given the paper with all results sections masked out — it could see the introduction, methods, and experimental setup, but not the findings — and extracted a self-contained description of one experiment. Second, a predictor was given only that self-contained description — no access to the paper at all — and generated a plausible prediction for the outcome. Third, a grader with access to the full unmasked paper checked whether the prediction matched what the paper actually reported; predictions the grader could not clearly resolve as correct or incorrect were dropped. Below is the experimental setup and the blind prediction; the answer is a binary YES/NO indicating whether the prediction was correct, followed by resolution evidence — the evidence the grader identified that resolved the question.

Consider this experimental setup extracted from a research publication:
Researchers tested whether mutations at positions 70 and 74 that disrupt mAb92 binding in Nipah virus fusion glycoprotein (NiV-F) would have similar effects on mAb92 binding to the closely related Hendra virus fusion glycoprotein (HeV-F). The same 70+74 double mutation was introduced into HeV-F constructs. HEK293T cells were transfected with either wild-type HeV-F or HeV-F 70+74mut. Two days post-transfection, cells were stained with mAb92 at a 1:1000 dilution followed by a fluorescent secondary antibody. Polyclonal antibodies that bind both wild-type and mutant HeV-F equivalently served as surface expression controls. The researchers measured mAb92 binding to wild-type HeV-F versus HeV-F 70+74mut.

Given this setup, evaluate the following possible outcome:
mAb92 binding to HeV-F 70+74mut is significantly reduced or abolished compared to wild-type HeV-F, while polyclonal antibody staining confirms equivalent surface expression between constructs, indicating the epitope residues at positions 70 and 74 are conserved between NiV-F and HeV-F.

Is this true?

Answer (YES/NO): NO